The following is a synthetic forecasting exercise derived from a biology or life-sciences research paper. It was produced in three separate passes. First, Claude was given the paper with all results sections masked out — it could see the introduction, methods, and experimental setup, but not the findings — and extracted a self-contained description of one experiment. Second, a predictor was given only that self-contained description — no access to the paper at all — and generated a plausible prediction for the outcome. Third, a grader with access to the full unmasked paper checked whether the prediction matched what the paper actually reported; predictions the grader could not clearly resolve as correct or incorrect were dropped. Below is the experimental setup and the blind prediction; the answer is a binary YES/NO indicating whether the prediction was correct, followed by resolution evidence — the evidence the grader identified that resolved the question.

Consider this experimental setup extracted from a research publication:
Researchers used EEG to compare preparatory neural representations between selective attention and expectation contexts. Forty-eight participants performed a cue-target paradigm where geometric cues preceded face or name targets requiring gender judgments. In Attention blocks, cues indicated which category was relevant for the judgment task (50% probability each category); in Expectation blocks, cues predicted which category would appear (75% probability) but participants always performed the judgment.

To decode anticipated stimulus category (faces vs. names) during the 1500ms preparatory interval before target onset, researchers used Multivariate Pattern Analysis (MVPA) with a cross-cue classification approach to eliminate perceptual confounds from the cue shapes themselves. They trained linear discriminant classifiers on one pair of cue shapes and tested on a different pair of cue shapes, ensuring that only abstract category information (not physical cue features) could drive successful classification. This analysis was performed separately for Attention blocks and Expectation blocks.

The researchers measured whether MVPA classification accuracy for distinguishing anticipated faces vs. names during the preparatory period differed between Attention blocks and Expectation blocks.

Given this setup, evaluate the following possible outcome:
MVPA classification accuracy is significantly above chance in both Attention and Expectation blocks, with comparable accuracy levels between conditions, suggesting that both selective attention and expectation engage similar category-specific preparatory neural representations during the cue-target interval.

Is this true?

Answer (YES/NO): NO